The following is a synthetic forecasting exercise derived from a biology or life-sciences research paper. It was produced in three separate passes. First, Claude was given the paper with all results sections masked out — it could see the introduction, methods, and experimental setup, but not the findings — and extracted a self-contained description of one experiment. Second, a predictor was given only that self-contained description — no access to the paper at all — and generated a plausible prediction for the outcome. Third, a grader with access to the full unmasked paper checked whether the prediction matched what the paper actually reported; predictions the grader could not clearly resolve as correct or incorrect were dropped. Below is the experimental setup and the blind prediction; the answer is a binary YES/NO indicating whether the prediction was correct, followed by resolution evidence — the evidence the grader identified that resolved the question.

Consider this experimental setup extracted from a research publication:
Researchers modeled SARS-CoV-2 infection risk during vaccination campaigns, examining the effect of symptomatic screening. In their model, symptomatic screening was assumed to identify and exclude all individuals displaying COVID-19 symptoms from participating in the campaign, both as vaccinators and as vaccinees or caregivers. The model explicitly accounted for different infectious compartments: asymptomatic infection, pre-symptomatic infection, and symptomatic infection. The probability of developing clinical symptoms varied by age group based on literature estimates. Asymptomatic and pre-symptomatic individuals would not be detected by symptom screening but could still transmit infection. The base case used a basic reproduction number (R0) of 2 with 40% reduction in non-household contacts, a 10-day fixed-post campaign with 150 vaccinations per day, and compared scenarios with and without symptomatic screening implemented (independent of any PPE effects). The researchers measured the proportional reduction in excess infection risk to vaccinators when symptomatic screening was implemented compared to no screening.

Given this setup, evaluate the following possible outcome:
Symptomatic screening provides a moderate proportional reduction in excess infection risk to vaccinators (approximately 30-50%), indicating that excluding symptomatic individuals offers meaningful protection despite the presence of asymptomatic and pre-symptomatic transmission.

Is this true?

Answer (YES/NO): NO